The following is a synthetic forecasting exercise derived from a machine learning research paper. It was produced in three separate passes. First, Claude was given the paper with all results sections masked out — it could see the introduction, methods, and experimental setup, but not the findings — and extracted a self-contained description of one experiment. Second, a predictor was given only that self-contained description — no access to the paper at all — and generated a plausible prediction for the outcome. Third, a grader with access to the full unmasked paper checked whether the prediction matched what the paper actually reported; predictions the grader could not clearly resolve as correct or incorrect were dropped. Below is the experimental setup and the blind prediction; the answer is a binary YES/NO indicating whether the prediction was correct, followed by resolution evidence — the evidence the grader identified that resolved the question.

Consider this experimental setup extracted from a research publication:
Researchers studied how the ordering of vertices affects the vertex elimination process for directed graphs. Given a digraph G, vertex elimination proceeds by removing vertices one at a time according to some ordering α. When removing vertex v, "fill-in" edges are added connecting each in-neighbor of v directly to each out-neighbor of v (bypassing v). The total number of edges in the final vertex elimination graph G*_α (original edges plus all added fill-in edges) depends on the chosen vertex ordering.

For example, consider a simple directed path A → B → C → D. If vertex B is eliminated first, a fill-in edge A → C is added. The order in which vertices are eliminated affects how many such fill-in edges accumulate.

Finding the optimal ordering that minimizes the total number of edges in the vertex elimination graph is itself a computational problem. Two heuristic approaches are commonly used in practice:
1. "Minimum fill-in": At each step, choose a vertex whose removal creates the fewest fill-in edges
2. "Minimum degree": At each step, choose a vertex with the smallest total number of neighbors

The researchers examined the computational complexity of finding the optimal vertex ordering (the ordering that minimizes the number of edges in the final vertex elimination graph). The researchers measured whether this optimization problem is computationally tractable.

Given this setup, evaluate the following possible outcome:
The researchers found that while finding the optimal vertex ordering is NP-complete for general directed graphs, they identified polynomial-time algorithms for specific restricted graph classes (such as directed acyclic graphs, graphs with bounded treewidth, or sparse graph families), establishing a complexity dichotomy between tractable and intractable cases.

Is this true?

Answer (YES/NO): NO